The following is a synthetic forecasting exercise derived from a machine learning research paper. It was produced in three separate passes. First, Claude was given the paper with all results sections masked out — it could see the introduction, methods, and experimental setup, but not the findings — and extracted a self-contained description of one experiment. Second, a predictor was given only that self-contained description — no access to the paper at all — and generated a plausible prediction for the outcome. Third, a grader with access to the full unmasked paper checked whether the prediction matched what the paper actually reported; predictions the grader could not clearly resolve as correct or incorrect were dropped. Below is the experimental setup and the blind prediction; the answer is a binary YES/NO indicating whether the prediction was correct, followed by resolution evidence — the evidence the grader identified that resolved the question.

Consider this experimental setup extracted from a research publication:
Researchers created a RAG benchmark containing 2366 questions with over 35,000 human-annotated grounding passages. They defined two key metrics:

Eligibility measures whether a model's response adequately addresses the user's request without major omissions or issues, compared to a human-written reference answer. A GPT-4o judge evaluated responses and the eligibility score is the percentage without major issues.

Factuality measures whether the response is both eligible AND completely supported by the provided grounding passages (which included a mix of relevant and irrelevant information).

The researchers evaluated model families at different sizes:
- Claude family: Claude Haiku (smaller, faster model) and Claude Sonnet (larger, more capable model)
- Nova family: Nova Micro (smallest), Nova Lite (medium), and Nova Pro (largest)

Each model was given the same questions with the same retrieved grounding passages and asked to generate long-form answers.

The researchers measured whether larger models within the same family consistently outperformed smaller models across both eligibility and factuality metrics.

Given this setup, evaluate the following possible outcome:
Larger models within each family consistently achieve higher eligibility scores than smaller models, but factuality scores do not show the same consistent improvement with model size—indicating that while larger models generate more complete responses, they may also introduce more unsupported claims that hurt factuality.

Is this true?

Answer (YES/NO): NO